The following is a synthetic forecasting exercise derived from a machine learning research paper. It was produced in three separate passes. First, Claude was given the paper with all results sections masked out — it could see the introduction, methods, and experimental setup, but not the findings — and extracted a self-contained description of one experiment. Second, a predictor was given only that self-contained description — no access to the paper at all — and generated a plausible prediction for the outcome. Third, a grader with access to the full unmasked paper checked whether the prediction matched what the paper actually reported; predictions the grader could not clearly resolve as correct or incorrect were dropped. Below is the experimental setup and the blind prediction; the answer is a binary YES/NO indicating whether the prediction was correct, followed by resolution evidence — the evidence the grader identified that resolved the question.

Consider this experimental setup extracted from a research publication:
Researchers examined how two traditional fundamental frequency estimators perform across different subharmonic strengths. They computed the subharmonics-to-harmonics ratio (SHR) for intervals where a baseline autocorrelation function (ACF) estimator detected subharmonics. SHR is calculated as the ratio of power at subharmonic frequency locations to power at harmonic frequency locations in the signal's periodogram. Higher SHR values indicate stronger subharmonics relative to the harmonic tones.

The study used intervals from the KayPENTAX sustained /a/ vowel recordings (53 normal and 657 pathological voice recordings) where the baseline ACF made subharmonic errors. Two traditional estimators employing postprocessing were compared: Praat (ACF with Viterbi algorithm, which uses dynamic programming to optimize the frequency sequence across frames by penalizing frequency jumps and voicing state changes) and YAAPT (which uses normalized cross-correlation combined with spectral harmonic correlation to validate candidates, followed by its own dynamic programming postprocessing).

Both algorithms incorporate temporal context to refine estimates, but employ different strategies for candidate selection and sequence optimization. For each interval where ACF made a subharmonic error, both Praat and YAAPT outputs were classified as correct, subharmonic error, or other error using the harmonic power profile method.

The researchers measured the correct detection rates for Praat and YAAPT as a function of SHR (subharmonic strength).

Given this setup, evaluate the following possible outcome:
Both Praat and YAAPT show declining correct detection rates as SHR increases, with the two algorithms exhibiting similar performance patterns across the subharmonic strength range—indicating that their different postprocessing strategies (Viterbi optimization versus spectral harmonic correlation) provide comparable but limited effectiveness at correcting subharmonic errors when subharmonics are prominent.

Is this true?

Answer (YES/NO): NO